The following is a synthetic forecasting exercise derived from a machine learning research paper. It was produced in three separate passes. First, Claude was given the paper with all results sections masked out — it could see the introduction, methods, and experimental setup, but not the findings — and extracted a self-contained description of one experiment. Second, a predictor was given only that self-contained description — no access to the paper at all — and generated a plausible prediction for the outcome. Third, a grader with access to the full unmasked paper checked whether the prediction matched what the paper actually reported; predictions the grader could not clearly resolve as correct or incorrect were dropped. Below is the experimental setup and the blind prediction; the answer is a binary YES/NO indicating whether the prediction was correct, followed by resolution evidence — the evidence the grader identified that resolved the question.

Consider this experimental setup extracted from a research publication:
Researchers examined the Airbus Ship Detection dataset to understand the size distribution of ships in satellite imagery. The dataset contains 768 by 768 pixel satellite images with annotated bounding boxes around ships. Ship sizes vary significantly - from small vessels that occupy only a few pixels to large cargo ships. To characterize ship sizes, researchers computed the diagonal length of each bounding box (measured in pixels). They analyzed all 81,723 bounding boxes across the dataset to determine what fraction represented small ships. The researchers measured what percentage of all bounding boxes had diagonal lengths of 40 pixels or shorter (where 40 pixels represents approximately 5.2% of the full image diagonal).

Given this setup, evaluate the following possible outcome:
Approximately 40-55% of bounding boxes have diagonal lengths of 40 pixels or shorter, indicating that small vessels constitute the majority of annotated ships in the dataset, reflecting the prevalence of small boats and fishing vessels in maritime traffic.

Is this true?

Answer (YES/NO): YES